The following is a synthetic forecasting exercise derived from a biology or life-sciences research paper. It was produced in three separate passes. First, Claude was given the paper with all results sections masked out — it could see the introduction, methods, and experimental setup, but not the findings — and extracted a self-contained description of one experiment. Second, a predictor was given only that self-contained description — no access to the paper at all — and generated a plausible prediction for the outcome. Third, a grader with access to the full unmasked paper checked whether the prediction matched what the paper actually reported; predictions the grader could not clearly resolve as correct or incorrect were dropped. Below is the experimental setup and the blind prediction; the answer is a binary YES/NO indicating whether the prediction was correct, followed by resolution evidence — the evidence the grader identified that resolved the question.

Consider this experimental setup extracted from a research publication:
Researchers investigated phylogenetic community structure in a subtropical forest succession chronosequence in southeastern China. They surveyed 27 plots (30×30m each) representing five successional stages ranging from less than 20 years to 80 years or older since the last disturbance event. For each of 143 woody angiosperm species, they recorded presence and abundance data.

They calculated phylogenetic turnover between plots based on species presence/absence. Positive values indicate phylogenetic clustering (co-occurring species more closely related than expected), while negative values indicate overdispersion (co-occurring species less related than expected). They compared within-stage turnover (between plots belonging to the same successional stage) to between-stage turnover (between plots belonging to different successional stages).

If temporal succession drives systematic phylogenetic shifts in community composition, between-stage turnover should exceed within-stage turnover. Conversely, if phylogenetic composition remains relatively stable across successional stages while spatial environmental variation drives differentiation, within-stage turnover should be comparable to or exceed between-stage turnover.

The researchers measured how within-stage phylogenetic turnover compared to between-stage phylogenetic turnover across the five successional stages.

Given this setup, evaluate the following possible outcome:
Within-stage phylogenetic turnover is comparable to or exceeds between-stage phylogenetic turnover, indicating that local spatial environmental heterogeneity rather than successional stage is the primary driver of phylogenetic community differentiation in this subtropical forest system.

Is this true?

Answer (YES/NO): YES